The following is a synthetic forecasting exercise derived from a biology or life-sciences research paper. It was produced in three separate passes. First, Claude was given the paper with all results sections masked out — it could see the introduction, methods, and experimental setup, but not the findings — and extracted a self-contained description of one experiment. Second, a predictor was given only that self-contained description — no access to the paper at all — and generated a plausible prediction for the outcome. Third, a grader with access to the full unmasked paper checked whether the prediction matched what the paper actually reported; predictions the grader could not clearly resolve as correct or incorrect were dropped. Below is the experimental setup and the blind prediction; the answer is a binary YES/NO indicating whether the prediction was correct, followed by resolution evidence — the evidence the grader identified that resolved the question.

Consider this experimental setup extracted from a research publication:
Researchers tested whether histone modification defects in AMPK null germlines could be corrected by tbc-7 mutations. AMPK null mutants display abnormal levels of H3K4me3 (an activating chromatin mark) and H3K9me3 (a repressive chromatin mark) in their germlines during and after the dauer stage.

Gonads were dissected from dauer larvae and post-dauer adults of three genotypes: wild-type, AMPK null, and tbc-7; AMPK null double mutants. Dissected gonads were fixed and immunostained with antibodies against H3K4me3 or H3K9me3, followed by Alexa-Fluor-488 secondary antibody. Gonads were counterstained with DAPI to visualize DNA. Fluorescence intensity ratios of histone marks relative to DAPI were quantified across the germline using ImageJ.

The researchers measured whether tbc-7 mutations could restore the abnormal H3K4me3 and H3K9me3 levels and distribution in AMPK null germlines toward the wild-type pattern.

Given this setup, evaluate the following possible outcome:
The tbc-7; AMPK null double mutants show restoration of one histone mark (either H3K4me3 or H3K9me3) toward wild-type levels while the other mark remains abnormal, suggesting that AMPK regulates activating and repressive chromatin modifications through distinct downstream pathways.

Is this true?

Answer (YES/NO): NO